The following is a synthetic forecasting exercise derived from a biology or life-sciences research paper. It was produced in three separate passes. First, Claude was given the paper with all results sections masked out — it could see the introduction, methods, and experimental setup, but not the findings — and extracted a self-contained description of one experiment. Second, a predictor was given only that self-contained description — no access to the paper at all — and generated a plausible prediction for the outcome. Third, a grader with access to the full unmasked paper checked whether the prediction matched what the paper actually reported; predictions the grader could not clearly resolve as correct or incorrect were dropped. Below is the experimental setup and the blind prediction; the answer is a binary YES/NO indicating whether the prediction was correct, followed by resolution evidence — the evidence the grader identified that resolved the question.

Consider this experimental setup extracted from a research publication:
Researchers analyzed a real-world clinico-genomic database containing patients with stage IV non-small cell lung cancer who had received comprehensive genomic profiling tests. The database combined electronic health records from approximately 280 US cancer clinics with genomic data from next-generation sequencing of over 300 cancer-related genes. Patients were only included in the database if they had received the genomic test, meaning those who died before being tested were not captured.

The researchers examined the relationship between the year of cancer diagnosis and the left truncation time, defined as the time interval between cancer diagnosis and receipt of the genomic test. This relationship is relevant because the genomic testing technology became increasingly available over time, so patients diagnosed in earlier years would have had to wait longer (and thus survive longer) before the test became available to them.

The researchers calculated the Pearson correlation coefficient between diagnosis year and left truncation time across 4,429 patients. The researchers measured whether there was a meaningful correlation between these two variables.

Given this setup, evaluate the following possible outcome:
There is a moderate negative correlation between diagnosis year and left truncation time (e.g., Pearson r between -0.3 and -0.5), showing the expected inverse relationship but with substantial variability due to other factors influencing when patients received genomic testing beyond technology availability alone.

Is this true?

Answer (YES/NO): NO